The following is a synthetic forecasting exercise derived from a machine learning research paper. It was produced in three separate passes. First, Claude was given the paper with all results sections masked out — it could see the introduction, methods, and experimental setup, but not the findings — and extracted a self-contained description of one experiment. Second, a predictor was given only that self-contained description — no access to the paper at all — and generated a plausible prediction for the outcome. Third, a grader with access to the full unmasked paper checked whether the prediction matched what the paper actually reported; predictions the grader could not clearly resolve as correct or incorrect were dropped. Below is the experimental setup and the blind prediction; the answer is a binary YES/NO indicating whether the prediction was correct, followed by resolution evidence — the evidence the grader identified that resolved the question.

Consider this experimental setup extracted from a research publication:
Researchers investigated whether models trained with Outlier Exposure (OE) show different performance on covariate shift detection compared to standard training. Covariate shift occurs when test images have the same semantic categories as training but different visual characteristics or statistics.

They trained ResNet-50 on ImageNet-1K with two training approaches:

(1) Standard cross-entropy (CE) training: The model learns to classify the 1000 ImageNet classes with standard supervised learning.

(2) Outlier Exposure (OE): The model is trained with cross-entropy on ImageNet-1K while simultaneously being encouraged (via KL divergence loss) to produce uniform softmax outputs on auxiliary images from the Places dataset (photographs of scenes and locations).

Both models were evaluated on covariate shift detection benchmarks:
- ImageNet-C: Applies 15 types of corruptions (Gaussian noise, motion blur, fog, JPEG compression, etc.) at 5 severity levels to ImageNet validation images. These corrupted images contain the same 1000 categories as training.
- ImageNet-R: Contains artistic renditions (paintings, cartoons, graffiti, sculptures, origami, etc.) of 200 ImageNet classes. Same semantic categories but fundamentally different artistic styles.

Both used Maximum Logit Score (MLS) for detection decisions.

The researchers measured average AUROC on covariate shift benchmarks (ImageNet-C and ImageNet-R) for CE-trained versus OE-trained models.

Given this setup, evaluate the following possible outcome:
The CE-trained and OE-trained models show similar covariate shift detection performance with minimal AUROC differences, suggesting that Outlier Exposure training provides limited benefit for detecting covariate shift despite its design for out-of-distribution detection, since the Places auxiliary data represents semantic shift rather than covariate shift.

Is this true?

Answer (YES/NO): NO